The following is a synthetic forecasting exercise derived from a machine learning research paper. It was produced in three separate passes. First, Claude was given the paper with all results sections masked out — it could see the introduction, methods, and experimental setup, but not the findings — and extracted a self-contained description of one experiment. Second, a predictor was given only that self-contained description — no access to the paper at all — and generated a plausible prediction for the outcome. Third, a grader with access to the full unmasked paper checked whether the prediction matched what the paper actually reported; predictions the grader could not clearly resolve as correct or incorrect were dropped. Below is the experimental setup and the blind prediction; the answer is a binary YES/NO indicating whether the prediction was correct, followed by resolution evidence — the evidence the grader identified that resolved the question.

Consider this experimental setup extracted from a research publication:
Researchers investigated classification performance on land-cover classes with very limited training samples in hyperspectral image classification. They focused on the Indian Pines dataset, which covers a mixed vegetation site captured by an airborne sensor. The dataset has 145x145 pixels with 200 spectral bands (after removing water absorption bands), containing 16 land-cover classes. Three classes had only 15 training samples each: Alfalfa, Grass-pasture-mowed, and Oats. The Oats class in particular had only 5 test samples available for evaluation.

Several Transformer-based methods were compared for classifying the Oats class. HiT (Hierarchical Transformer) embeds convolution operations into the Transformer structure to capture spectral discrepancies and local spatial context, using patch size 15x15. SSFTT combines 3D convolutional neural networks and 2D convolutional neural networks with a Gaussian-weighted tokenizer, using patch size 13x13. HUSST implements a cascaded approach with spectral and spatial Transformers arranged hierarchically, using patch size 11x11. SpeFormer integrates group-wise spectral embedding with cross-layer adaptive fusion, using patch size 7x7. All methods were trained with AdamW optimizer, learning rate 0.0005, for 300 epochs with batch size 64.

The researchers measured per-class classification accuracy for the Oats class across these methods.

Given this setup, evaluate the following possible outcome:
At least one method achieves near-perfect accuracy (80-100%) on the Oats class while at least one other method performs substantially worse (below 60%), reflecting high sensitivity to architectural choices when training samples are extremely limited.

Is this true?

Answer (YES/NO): YES